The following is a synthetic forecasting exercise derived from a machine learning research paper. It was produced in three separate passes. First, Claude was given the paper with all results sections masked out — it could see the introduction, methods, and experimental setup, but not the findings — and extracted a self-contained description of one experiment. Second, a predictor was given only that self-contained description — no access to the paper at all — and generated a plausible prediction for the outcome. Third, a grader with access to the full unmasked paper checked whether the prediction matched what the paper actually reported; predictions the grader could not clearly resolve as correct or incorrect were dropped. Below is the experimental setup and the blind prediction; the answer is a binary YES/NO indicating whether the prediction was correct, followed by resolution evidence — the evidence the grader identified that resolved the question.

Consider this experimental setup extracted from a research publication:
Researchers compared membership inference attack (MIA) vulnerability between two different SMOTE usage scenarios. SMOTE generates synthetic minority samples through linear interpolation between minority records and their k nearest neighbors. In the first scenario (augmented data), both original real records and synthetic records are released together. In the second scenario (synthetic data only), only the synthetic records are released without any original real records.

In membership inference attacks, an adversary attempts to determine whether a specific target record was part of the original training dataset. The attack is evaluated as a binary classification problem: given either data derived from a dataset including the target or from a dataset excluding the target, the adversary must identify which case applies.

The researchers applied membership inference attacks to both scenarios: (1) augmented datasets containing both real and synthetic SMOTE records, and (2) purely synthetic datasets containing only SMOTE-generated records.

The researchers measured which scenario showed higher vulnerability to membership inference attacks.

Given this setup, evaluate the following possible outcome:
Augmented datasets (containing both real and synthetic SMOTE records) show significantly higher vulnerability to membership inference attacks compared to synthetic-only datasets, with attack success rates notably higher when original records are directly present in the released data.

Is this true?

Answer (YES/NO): NO